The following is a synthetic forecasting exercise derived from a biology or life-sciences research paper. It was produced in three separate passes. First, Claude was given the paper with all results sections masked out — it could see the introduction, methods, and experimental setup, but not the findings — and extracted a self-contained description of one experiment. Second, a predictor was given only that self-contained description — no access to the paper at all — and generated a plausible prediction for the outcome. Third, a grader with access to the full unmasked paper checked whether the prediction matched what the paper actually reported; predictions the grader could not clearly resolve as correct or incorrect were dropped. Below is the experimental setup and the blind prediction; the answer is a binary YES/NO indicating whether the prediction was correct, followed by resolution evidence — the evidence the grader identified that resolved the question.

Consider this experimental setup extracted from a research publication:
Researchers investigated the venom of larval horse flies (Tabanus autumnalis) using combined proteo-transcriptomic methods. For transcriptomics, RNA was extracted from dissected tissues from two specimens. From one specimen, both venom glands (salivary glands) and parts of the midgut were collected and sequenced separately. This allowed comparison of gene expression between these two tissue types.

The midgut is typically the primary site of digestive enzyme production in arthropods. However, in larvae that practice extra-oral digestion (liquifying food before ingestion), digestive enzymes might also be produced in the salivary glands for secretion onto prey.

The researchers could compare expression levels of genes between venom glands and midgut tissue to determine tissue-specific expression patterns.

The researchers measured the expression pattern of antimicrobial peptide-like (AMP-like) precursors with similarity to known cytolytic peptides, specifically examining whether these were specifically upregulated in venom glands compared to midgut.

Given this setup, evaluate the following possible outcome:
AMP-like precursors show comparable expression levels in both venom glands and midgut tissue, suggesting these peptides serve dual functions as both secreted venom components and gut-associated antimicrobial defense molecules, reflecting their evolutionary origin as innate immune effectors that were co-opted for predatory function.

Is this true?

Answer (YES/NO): NO